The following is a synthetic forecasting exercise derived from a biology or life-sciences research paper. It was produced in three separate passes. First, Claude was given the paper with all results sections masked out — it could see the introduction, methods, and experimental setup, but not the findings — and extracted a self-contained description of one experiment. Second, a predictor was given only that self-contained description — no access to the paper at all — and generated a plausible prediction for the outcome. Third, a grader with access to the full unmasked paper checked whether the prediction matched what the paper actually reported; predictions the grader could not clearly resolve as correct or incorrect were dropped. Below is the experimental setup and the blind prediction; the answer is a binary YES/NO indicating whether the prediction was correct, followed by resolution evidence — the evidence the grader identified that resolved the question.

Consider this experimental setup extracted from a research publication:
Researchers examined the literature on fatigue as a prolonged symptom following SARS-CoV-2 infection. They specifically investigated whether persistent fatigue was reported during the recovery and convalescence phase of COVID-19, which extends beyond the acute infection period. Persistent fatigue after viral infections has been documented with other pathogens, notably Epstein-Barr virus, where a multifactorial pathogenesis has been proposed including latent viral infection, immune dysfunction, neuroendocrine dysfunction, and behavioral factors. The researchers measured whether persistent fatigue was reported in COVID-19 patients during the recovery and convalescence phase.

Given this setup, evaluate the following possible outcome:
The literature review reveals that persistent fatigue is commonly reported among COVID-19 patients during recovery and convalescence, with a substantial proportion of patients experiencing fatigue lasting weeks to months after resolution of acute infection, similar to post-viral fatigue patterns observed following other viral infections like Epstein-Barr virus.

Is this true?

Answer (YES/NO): YES